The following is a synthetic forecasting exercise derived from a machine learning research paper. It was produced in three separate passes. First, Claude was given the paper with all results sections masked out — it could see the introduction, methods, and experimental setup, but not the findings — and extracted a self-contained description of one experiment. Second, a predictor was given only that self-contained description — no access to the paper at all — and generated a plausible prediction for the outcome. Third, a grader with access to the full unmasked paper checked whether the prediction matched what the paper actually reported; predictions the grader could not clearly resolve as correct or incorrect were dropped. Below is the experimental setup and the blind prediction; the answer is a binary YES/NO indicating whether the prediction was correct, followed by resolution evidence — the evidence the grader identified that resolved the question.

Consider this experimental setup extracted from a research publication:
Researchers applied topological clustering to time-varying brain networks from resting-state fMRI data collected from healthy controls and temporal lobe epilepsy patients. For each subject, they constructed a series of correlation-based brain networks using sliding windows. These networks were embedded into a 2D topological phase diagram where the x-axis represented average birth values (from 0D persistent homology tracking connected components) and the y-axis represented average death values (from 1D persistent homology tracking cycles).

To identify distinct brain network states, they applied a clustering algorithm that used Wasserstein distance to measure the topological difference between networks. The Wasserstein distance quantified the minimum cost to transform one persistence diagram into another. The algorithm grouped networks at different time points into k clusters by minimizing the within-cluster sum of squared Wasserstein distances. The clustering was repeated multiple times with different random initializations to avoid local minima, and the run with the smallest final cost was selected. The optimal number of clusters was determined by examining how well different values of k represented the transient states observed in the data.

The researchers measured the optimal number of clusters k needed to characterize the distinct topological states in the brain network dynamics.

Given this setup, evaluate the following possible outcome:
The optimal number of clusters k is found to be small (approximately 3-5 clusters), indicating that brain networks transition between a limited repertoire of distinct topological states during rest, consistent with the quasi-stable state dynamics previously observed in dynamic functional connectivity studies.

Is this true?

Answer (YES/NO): YES